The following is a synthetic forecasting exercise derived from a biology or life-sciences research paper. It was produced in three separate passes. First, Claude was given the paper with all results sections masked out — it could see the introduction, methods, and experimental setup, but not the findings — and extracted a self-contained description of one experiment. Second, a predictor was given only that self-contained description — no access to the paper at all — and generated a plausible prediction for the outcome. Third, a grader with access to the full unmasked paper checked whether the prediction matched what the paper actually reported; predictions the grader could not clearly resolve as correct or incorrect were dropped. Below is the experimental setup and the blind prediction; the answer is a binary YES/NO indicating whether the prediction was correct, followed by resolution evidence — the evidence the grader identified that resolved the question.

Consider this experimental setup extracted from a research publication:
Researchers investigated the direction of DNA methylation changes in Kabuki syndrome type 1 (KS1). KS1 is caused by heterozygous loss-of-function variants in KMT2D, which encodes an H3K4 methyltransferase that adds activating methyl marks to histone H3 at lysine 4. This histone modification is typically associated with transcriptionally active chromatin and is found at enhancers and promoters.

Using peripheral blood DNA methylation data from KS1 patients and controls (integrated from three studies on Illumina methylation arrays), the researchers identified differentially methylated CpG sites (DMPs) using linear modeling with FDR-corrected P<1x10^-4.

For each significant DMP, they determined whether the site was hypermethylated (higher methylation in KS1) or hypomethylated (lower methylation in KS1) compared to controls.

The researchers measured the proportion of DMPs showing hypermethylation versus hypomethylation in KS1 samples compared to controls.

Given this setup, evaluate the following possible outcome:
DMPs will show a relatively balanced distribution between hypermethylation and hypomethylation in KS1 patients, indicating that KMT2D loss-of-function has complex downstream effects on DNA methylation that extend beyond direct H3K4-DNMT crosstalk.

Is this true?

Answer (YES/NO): NO